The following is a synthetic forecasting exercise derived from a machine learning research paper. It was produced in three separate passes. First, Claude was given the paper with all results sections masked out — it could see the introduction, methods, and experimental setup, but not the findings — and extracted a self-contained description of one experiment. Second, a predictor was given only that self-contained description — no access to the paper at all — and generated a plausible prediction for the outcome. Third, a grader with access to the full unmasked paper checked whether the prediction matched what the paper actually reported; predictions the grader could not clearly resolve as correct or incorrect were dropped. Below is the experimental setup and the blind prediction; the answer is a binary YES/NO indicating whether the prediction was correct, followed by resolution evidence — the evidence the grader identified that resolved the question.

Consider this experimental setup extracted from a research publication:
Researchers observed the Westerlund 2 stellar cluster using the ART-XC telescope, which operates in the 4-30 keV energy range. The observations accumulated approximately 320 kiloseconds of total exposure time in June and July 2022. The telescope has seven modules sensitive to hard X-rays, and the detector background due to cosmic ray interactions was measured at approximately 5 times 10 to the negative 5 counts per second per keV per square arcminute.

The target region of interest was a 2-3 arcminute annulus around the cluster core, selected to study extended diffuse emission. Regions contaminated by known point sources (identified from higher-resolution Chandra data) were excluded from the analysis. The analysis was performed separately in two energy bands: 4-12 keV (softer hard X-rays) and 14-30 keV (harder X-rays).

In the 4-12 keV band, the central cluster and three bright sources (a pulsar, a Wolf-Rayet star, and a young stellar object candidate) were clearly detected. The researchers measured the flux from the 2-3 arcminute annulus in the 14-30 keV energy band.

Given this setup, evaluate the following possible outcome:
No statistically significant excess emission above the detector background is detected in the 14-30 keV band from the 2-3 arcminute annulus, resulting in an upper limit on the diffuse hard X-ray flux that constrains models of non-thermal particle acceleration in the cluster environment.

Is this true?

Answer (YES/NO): YES